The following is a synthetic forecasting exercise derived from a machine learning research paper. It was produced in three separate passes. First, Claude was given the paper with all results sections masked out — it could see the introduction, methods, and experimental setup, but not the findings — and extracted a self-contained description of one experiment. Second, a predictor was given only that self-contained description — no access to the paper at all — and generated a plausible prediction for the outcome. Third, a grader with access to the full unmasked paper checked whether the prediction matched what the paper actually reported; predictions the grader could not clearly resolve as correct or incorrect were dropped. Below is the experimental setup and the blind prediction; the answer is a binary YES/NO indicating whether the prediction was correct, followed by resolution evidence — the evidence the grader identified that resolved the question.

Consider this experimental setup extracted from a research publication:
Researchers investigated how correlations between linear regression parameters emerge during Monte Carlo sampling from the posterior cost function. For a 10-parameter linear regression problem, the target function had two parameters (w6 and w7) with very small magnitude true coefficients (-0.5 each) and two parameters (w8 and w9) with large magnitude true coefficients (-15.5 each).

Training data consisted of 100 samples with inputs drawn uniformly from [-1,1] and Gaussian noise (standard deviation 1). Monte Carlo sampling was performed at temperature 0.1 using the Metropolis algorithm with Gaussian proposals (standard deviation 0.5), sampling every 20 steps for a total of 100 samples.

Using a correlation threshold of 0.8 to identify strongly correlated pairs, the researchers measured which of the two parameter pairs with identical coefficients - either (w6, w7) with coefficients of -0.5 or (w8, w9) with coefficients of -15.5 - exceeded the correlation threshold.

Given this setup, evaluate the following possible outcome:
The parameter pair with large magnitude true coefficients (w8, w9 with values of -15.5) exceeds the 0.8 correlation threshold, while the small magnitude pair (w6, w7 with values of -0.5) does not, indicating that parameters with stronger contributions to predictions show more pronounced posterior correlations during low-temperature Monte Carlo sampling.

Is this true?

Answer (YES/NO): YES